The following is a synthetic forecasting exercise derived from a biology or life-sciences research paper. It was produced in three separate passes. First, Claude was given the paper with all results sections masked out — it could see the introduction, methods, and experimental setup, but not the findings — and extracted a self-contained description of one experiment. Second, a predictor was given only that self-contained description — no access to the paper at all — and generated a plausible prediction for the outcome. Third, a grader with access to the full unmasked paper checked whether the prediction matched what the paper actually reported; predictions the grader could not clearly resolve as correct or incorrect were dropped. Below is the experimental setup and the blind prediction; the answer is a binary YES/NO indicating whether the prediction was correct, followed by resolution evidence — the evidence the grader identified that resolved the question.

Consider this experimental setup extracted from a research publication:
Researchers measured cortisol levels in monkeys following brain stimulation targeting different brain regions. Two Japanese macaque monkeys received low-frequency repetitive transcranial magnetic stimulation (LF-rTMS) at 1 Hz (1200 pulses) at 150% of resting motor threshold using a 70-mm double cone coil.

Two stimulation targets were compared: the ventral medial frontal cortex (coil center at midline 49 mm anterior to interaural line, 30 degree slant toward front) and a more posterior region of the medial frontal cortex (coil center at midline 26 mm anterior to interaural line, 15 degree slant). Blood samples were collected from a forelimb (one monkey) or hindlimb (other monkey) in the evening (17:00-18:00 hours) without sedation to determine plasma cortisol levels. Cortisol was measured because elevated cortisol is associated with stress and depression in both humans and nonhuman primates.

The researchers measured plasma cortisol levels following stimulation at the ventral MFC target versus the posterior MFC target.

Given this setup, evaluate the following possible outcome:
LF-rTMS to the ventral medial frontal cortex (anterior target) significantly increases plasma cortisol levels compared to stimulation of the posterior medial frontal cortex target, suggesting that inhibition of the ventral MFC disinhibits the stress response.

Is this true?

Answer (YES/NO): YES